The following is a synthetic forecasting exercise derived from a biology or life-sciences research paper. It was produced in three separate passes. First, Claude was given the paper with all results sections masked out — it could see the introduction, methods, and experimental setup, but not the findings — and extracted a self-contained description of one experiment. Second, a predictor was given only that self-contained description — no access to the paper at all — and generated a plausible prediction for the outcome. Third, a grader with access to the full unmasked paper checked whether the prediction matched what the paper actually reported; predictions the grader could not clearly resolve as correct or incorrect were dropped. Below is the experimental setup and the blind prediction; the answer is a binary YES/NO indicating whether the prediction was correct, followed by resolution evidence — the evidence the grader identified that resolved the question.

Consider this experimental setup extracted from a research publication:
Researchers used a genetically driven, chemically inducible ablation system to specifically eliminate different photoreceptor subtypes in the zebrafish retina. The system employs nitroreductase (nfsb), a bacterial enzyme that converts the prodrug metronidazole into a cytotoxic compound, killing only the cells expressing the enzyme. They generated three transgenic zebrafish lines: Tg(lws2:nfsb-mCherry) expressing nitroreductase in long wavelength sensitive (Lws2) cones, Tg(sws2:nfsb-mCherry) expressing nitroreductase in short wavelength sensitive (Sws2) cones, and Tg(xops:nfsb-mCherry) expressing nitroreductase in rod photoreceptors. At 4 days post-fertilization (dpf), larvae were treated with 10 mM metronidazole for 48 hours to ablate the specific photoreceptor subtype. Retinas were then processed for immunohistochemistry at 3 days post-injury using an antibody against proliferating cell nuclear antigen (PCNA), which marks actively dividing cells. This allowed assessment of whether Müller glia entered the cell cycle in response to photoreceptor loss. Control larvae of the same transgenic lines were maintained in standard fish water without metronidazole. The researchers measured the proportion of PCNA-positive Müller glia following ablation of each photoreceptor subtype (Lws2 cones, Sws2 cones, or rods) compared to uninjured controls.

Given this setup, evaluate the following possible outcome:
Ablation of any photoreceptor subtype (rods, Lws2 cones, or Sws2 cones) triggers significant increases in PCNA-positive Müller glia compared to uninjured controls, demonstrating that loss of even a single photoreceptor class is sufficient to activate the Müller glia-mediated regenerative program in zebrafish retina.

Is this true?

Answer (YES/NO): NO